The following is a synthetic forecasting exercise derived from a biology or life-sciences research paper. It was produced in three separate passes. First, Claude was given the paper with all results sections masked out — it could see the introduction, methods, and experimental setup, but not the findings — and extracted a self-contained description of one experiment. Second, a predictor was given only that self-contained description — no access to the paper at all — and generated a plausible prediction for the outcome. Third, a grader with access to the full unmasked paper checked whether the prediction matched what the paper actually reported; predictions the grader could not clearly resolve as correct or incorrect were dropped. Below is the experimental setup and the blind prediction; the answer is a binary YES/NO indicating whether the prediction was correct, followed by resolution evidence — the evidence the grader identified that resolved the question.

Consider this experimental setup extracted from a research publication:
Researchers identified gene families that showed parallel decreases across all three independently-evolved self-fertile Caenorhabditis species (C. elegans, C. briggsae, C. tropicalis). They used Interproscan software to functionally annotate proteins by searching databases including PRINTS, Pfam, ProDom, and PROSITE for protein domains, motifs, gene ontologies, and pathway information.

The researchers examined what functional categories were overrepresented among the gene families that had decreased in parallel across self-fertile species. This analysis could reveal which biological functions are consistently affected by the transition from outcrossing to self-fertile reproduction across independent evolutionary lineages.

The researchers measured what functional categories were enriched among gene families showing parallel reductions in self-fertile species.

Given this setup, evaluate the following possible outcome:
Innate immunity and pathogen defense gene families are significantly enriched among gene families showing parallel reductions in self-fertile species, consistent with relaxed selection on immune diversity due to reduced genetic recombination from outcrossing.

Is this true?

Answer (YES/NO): YES